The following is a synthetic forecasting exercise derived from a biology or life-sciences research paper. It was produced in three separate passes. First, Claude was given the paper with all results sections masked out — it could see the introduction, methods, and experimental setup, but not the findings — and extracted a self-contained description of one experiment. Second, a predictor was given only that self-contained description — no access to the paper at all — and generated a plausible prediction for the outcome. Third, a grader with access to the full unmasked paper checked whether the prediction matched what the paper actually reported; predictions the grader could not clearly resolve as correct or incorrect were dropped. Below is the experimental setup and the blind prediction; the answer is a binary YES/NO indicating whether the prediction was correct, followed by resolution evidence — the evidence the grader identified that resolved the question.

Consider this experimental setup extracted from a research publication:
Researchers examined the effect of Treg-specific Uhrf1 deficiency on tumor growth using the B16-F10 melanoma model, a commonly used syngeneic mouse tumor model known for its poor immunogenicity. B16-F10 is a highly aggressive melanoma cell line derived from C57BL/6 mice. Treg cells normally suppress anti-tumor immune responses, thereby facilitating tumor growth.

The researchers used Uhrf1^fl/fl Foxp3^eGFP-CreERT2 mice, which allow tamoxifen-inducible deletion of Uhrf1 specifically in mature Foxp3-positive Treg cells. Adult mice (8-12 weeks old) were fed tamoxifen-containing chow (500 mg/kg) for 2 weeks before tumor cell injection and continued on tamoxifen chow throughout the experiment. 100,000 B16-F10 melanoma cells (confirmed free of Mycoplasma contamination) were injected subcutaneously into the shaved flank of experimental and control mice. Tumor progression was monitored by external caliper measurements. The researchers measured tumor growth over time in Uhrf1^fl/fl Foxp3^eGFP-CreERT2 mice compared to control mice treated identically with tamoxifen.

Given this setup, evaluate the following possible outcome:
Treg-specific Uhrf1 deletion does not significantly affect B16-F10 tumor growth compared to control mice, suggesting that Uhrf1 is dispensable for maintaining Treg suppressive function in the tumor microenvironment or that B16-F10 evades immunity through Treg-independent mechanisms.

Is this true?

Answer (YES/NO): NO